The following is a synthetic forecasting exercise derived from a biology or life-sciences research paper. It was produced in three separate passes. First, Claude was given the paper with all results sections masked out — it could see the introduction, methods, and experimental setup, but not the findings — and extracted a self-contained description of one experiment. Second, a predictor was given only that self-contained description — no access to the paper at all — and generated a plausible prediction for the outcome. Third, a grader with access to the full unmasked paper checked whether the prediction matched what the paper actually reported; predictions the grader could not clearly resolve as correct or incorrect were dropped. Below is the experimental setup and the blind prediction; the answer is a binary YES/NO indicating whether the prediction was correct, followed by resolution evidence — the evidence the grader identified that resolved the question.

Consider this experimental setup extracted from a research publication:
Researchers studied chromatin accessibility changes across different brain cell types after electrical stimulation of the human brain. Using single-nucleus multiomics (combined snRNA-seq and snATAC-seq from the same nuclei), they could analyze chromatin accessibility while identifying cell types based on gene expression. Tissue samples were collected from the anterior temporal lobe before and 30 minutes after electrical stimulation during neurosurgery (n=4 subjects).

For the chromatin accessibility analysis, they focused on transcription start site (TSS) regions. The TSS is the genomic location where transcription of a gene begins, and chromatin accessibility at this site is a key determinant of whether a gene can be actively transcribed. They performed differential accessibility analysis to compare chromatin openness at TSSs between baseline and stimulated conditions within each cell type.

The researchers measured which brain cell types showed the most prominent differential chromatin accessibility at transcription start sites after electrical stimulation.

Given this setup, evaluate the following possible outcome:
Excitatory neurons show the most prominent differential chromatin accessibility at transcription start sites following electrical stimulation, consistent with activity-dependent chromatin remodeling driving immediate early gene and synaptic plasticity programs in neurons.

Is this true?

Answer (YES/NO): NO